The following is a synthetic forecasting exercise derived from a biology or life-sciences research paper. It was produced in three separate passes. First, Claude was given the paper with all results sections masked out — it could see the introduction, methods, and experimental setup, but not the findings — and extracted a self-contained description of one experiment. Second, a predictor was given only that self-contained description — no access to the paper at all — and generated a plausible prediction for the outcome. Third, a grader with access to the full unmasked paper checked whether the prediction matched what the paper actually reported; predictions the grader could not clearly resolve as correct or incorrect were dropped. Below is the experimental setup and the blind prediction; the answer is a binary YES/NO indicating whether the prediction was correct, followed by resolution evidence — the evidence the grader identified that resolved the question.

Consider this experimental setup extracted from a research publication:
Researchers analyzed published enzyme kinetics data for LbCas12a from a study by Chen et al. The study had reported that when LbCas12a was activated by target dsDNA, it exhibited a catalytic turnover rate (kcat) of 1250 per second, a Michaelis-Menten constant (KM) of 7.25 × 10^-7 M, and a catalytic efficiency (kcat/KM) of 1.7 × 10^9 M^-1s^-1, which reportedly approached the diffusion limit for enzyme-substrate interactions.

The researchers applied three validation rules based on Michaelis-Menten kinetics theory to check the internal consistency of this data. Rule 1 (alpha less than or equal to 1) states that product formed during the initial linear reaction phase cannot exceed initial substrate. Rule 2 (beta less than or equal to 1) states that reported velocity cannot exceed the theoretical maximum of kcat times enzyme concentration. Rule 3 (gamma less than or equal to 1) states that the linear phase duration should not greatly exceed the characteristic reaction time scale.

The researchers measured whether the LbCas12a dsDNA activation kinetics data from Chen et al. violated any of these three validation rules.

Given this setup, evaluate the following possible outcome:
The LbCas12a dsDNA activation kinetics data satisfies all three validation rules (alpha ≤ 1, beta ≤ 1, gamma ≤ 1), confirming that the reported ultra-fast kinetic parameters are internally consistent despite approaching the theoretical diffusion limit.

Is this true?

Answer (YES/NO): NO